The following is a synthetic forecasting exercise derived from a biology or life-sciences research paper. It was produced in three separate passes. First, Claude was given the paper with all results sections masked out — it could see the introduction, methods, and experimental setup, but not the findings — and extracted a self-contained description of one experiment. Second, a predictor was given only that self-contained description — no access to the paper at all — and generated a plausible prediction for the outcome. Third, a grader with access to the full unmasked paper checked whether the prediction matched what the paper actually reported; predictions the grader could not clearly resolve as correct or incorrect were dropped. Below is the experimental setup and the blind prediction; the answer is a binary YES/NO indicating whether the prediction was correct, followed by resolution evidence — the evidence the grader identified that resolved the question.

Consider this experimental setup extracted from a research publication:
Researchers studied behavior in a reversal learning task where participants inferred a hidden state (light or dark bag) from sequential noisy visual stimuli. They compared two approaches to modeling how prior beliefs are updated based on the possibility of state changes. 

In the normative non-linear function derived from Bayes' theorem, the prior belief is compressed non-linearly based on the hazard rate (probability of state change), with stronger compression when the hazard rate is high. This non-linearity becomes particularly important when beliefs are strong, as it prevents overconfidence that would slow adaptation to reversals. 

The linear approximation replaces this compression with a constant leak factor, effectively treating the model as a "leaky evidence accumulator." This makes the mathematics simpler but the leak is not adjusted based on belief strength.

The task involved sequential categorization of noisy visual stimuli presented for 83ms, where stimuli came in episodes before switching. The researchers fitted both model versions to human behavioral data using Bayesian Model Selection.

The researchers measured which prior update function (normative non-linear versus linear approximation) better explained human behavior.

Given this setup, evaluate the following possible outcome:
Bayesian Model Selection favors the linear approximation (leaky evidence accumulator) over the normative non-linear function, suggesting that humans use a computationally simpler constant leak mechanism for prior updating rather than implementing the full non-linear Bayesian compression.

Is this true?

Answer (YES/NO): NO